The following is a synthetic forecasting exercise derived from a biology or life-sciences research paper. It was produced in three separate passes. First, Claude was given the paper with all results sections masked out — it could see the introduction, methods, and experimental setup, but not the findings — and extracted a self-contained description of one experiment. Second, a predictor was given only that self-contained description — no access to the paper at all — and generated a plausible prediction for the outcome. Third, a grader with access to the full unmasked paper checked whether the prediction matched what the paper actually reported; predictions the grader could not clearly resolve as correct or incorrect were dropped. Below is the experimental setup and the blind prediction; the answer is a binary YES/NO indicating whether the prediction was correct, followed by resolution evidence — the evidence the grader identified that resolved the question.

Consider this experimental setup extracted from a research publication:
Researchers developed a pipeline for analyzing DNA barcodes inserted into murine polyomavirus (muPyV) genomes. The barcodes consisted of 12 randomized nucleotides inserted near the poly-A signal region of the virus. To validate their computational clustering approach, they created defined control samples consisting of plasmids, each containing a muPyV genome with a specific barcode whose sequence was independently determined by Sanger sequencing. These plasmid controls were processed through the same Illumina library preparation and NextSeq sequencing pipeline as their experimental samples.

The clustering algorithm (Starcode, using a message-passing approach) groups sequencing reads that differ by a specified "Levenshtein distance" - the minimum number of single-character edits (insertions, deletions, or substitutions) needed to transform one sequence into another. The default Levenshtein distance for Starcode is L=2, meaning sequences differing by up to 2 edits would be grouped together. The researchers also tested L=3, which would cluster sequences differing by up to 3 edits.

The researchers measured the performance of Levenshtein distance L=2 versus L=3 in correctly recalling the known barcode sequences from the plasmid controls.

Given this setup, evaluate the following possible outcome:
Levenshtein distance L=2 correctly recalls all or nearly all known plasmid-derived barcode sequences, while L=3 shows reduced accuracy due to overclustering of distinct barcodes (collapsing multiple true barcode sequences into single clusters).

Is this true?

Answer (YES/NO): NO